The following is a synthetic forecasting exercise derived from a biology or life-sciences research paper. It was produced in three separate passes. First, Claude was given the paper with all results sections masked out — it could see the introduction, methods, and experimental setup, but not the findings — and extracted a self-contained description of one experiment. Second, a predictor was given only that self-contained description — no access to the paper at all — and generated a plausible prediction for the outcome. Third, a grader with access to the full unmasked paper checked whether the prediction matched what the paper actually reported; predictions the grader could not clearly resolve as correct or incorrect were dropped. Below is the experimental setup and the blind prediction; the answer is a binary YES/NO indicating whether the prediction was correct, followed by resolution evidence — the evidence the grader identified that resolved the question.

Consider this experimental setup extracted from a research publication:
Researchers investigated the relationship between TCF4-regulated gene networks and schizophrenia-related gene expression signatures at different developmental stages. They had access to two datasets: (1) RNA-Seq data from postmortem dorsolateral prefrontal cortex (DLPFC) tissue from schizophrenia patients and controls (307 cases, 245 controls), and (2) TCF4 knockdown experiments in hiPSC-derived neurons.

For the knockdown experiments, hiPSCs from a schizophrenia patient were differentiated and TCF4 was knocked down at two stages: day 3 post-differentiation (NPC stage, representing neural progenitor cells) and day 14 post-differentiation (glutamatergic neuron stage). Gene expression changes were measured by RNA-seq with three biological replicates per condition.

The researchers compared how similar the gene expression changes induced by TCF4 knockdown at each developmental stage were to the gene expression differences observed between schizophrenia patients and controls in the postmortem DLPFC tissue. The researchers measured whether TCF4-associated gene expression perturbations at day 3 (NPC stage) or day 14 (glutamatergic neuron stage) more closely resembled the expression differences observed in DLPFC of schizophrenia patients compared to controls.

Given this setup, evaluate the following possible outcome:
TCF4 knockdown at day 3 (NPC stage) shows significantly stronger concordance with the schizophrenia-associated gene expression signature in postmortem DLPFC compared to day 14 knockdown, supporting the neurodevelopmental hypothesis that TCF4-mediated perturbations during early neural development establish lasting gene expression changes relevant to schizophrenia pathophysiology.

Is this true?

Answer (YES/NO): YES